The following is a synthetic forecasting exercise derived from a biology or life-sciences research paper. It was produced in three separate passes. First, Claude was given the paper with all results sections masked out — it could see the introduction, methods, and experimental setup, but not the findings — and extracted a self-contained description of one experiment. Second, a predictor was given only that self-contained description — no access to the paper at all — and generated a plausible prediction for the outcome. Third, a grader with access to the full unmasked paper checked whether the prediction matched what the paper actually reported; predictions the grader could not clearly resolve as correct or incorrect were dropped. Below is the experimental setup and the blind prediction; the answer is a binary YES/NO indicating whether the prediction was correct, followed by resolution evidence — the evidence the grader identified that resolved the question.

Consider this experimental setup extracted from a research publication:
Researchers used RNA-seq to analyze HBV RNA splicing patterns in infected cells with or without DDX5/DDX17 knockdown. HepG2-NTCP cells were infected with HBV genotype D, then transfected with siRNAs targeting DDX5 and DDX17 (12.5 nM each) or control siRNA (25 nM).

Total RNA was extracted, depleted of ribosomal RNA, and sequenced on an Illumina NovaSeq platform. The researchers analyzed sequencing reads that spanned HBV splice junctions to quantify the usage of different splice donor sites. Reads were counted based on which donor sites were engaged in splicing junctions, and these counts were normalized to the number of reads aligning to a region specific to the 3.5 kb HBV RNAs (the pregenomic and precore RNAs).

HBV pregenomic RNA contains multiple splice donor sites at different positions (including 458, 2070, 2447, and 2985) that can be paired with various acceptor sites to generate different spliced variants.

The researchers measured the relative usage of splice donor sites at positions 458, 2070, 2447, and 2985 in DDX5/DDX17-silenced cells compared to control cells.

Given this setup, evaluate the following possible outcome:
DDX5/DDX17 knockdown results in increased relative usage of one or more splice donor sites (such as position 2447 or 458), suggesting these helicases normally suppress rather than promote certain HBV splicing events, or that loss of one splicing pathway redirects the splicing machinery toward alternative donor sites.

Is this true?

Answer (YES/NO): NO